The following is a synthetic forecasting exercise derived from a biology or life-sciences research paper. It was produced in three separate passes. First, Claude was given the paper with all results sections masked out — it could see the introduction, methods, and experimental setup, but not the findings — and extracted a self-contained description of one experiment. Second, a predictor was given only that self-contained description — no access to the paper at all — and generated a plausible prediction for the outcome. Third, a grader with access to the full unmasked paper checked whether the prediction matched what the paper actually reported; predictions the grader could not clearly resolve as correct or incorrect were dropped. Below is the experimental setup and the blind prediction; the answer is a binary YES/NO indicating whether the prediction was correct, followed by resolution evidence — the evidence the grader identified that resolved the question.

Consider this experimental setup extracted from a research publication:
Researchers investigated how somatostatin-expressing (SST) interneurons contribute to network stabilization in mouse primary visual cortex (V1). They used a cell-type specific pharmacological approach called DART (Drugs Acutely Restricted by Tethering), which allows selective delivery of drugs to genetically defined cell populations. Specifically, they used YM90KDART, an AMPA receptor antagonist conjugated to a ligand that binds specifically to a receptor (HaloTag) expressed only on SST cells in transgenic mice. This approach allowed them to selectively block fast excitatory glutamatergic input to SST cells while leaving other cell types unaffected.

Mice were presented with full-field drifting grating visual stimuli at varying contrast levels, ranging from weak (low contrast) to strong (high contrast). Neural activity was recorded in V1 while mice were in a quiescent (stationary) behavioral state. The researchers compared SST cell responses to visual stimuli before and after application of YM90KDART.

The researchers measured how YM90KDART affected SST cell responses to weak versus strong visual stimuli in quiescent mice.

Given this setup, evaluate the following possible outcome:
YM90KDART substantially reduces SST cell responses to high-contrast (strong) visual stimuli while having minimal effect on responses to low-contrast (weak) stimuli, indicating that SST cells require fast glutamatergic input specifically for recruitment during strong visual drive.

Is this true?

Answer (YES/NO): NO